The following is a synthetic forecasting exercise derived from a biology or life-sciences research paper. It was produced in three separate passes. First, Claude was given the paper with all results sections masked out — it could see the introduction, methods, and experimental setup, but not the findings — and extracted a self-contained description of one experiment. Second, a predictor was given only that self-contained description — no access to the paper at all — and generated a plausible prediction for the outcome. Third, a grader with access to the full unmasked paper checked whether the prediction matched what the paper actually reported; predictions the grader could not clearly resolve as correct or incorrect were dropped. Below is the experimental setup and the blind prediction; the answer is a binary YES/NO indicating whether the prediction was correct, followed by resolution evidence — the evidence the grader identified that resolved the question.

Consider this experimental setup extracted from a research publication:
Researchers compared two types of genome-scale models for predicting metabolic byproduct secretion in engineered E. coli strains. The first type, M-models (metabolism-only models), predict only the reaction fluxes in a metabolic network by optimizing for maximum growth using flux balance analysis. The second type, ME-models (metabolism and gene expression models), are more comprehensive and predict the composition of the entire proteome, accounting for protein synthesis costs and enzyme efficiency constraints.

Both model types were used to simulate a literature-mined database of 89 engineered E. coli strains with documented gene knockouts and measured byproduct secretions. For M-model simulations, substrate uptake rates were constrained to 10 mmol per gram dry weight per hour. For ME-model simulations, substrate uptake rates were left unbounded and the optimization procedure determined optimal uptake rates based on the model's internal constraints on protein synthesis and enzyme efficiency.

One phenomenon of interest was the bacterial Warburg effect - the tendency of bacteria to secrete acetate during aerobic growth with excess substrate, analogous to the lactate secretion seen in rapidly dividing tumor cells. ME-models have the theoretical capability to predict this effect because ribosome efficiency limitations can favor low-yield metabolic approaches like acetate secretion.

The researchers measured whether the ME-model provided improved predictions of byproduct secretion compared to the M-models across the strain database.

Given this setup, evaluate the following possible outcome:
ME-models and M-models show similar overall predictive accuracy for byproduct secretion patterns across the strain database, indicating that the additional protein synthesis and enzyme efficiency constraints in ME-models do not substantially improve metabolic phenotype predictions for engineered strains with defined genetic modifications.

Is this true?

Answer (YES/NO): NO